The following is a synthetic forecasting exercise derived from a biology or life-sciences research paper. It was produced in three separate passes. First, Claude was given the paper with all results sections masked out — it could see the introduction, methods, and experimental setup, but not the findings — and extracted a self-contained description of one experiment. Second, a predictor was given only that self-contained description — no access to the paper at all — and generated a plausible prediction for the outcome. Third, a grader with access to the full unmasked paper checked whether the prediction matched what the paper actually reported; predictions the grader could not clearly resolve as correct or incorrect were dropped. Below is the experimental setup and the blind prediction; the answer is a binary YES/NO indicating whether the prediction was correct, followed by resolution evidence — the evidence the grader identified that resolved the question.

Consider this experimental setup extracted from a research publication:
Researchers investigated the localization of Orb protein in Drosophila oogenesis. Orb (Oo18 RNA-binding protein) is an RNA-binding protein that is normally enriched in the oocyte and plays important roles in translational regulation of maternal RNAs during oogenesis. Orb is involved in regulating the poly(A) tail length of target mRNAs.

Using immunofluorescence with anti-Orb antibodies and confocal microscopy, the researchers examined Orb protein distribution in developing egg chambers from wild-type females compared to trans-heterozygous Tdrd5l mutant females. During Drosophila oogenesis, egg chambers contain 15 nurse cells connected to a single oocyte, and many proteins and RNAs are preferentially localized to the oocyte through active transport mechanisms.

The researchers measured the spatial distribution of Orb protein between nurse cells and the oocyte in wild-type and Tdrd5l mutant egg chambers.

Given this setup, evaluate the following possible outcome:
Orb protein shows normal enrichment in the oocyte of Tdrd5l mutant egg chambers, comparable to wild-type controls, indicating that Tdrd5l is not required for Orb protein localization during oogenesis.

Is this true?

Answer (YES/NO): NO